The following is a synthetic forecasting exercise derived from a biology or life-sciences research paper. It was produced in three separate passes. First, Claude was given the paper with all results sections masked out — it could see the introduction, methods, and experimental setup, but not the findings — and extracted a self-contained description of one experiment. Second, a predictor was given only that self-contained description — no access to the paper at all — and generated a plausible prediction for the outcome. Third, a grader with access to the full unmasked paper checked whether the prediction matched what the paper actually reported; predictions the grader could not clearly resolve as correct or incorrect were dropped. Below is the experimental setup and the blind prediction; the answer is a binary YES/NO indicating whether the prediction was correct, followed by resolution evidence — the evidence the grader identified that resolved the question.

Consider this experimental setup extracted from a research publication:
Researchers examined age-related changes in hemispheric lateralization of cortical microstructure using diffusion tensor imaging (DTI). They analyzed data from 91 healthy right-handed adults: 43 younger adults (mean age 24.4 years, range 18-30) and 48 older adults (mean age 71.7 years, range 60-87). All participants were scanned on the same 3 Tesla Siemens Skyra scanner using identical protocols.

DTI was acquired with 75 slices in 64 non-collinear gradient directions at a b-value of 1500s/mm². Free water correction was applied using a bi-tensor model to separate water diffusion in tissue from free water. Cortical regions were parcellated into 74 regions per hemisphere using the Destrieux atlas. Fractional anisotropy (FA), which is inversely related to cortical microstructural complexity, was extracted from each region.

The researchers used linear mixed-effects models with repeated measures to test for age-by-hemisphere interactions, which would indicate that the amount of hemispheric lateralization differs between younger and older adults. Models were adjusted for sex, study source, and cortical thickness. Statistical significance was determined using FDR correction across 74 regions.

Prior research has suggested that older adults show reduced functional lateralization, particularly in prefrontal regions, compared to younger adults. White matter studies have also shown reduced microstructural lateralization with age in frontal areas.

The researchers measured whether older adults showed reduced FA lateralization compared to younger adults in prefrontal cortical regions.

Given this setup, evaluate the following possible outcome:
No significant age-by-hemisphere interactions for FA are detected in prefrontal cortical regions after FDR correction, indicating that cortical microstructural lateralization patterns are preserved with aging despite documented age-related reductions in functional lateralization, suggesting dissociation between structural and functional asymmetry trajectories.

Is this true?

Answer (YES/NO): NO